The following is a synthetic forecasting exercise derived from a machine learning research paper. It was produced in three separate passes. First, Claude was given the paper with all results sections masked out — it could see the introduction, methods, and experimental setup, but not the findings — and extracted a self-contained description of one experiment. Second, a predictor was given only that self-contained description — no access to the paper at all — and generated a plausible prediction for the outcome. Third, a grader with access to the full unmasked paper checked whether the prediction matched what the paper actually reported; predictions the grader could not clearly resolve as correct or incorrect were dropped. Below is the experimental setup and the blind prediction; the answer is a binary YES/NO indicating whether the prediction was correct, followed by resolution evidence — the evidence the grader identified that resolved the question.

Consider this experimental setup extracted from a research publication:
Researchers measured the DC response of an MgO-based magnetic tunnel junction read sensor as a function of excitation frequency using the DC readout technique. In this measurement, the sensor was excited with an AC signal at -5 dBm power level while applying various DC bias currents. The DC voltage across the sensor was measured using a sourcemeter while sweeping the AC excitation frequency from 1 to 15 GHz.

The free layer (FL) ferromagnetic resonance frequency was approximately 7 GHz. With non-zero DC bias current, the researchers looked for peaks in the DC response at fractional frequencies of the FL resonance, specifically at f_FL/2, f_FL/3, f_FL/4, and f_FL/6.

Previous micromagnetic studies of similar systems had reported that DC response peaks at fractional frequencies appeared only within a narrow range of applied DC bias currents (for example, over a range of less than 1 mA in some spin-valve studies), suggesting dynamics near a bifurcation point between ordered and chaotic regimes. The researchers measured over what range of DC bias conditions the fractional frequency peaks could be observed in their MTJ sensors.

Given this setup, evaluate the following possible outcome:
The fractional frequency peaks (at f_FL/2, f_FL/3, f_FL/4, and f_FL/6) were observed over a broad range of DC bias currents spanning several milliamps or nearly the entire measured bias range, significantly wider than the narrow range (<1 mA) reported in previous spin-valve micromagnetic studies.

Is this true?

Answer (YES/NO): YES